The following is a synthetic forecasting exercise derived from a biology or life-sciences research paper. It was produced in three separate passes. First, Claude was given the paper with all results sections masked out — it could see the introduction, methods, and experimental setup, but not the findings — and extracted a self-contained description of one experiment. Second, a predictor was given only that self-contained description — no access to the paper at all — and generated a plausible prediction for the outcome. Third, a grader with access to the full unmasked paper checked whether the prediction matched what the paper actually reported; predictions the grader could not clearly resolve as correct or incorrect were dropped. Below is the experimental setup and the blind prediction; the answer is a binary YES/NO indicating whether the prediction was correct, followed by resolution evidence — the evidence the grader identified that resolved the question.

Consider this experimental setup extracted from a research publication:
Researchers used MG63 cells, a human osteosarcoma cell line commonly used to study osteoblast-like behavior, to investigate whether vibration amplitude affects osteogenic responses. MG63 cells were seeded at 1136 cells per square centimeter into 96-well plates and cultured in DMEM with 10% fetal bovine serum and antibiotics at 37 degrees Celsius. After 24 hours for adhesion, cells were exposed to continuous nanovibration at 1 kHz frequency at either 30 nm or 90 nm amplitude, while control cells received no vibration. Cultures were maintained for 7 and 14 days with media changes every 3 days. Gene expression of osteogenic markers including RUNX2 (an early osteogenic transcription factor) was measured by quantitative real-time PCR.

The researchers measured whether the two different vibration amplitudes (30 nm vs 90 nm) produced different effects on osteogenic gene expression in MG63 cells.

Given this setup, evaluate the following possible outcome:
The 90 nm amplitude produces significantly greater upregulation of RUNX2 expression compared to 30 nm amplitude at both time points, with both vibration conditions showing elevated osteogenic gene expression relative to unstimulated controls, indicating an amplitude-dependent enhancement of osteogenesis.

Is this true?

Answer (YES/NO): NO